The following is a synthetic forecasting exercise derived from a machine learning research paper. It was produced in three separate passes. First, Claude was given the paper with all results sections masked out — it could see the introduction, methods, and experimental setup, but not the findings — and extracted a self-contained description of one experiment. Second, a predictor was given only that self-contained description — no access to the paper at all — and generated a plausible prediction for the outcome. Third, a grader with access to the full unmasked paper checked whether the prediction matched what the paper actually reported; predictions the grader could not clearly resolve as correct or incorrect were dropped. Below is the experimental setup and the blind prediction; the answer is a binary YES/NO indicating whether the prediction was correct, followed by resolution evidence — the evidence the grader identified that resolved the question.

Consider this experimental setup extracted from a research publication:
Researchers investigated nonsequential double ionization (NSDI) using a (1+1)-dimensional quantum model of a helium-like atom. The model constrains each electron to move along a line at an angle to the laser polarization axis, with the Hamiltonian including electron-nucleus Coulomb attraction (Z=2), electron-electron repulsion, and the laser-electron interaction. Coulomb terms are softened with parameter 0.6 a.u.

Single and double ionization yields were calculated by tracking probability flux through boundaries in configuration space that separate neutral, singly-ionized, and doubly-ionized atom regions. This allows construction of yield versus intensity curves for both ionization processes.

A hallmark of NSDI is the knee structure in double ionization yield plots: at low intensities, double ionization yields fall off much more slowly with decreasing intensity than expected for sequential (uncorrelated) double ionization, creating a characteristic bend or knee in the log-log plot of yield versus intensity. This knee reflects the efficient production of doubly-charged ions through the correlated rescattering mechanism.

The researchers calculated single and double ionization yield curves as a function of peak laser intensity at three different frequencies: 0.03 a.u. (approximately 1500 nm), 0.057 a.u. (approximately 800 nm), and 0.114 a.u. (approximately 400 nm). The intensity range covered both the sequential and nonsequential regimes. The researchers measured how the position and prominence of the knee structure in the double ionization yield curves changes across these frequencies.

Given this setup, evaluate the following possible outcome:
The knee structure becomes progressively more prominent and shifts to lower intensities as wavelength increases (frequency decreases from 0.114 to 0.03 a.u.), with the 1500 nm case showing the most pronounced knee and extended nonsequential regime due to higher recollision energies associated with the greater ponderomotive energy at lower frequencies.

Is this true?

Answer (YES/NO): NO